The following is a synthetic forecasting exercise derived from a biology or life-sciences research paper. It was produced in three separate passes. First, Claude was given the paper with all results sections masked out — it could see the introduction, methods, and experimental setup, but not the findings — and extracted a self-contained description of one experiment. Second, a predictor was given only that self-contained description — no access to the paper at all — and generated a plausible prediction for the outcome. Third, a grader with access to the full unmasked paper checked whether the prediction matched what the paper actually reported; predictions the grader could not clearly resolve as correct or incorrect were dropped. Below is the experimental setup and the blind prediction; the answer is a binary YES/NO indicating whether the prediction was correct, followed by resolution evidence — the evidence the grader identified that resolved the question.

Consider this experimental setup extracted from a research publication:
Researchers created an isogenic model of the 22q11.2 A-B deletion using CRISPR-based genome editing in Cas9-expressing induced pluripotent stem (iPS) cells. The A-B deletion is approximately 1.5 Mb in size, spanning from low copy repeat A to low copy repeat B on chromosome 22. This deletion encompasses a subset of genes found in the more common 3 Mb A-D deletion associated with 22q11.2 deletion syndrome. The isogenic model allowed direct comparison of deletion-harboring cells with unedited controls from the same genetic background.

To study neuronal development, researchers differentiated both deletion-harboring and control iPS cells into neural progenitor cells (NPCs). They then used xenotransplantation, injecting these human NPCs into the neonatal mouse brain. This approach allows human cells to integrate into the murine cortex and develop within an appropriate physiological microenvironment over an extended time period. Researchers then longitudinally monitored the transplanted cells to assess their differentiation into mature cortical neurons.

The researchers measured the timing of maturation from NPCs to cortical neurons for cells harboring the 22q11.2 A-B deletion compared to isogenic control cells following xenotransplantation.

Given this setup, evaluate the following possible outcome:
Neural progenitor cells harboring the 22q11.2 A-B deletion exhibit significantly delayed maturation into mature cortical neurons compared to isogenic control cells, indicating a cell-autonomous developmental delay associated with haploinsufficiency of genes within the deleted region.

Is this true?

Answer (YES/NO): NO